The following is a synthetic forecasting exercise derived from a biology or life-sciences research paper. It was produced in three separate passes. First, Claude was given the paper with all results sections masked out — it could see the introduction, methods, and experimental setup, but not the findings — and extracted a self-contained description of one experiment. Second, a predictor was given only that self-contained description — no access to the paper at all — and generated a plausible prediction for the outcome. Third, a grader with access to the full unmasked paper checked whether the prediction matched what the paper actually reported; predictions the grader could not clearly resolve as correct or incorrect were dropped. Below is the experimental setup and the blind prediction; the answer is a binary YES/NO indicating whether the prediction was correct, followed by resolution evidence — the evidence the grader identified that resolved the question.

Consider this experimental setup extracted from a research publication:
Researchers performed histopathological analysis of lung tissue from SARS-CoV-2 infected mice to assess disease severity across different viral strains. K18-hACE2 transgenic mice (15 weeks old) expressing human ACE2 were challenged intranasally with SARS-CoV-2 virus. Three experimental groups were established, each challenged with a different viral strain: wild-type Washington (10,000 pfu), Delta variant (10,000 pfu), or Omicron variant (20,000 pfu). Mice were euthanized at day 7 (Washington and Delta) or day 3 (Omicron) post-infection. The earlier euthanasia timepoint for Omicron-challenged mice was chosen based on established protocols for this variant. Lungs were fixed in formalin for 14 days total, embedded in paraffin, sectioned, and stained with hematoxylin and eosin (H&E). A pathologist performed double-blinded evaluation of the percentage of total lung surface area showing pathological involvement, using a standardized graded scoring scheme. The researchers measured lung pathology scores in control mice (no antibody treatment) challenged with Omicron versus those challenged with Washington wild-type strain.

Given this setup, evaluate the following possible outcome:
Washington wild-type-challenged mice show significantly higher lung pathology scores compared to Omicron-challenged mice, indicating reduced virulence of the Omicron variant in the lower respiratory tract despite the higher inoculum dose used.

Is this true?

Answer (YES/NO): YES